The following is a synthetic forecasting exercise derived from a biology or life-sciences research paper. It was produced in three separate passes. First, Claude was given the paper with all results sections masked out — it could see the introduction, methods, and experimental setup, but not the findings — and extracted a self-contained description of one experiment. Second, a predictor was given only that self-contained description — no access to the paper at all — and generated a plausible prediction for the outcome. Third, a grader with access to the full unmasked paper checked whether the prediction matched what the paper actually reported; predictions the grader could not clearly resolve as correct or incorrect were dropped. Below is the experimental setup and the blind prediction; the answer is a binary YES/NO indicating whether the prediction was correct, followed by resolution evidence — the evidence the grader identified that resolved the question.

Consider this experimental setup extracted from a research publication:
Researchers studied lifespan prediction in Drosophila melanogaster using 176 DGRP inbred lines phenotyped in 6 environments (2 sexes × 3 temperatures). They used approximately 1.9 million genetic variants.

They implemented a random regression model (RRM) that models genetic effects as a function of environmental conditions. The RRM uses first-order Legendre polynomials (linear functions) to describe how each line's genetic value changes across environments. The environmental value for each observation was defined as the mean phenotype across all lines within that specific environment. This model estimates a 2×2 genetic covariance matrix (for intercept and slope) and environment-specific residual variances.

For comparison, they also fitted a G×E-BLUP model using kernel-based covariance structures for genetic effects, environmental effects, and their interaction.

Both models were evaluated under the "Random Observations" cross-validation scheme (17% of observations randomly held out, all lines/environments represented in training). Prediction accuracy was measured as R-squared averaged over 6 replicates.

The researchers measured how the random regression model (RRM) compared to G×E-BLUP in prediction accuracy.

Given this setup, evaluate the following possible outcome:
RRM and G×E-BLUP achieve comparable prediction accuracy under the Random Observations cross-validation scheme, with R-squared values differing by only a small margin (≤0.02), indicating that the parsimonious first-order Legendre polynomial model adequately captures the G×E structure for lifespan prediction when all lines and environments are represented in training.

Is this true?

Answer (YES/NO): NO